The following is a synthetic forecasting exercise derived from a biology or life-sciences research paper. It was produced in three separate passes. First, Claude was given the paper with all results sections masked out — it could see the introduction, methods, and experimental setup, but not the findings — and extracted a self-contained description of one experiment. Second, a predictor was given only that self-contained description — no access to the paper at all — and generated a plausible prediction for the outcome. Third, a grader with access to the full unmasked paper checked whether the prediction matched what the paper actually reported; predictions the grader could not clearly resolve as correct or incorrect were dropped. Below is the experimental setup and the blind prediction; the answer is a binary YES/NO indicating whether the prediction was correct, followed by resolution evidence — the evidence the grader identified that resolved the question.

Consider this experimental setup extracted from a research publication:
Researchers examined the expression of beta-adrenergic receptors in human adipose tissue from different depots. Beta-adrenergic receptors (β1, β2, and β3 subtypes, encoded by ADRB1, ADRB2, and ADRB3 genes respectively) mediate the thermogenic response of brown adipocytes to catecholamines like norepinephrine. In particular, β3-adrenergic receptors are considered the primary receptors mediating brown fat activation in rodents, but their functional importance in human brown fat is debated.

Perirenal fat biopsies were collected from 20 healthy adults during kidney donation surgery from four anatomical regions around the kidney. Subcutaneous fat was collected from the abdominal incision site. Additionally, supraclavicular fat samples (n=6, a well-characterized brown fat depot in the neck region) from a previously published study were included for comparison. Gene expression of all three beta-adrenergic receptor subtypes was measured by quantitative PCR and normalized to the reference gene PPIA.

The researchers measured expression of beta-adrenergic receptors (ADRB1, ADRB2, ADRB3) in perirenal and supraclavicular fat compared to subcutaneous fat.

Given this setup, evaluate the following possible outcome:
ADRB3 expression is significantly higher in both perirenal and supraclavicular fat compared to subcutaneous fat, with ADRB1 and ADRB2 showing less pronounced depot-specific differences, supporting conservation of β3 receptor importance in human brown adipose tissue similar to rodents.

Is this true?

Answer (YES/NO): NO